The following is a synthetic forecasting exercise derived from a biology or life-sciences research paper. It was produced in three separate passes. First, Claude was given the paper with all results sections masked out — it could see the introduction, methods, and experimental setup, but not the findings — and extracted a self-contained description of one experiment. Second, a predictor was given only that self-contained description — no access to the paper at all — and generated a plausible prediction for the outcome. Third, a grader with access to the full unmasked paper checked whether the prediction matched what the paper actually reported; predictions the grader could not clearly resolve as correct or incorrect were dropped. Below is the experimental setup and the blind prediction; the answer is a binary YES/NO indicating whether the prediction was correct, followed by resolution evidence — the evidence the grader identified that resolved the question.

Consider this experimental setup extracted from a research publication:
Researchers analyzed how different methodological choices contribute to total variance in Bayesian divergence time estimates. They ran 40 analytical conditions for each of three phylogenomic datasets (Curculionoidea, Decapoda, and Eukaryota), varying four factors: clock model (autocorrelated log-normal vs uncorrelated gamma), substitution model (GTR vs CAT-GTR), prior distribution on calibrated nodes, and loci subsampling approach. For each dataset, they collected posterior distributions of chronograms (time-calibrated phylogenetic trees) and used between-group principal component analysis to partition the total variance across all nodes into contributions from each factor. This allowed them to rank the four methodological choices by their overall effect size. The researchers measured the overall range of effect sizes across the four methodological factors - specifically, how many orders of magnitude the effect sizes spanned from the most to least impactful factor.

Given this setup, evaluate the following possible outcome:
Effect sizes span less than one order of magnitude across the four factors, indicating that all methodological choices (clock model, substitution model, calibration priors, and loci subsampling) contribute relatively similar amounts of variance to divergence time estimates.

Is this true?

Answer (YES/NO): NO